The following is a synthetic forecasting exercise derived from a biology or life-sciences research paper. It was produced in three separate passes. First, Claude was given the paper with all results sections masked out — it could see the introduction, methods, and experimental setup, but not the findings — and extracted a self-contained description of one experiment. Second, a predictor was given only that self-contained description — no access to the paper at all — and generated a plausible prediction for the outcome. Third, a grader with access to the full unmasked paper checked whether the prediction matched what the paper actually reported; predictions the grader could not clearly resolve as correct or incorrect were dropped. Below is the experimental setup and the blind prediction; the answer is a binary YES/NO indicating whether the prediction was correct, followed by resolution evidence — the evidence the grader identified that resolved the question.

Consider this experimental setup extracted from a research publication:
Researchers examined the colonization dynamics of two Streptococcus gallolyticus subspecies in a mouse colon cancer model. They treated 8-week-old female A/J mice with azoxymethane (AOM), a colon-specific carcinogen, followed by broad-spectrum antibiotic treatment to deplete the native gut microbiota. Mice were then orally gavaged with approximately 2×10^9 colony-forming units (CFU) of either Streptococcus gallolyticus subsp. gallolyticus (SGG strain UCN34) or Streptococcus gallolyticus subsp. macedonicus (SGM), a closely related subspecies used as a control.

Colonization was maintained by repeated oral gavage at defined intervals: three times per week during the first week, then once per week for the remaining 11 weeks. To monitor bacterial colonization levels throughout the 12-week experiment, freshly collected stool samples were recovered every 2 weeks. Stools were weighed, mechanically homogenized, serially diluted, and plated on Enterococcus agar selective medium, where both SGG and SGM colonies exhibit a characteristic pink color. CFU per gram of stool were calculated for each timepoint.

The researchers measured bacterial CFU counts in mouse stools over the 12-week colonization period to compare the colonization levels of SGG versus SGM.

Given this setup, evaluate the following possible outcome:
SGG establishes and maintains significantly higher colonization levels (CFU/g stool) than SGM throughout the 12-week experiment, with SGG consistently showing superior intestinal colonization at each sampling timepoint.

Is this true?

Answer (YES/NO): NO